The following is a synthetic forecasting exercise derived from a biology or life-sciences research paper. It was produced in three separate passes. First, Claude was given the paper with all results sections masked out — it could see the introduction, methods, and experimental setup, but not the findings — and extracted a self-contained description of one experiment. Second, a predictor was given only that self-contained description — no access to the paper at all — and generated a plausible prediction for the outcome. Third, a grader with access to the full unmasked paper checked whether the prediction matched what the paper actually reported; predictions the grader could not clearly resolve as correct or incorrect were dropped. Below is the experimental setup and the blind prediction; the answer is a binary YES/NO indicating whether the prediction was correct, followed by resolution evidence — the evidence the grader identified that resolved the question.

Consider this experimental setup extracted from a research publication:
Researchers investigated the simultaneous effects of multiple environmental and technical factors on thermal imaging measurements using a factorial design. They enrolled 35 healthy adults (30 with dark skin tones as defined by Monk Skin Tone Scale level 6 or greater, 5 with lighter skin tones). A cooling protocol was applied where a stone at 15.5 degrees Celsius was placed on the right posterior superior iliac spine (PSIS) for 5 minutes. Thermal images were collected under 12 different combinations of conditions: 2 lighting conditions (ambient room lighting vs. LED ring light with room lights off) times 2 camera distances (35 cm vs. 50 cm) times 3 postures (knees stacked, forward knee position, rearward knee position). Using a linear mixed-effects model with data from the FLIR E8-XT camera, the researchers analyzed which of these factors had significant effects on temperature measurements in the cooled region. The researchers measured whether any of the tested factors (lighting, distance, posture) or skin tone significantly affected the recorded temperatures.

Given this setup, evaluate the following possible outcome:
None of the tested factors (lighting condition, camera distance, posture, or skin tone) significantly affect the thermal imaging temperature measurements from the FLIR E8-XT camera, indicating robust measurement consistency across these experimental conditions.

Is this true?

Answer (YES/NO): NO